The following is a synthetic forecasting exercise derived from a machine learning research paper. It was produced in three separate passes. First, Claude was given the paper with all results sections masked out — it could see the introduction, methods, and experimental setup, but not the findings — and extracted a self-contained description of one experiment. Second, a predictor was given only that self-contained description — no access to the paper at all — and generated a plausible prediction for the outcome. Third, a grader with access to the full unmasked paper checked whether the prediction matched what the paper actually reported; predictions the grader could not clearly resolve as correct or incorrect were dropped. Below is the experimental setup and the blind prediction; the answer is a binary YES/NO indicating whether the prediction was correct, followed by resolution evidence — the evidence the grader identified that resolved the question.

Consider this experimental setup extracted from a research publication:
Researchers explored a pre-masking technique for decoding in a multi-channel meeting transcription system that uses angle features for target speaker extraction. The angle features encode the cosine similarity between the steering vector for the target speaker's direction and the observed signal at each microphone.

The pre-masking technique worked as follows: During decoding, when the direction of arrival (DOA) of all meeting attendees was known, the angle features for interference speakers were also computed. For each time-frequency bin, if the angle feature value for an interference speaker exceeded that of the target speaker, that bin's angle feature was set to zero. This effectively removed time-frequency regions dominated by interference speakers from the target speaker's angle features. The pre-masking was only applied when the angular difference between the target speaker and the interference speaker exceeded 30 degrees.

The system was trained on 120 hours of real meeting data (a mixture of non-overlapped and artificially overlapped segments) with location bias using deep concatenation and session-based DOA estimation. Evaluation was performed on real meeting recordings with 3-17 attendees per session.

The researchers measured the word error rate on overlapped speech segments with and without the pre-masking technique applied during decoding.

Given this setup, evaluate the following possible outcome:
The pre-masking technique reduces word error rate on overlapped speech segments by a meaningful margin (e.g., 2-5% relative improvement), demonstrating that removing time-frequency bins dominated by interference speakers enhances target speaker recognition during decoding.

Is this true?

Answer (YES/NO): YES